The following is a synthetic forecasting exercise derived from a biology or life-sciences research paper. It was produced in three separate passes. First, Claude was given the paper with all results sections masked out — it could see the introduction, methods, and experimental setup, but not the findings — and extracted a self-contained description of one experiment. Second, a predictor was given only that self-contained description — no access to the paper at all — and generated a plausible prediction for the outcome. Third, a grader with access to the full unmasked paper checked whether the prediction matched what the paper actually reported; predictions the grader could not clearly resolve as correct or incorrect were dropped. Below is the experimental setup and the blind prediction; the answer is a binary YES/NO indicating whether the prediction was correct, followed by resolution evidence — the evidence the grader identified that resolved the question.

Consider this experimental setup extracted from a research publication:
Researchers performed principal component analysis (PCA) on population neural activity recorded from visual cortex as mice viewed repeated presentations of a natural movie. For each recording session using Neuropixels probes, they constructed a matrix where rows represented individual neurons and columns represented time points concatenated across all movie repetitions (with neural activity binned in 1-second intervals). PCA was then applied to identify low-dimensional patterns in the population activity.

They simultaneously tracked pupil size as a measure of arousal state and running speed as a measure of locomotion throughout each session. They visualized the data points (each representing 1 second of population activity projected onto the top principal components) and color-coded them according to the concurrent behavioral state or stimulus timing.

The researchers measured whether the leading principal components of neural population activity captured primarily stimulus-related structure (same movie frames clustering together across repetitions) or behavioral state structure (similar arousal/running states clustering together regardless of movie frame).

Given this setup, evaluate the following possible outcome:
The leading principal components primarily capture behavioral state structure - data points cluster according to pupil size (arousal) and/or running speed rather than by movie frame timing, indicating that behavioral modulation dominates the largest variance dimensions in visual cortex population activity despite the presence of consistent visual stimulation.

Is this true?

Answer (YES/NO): YES